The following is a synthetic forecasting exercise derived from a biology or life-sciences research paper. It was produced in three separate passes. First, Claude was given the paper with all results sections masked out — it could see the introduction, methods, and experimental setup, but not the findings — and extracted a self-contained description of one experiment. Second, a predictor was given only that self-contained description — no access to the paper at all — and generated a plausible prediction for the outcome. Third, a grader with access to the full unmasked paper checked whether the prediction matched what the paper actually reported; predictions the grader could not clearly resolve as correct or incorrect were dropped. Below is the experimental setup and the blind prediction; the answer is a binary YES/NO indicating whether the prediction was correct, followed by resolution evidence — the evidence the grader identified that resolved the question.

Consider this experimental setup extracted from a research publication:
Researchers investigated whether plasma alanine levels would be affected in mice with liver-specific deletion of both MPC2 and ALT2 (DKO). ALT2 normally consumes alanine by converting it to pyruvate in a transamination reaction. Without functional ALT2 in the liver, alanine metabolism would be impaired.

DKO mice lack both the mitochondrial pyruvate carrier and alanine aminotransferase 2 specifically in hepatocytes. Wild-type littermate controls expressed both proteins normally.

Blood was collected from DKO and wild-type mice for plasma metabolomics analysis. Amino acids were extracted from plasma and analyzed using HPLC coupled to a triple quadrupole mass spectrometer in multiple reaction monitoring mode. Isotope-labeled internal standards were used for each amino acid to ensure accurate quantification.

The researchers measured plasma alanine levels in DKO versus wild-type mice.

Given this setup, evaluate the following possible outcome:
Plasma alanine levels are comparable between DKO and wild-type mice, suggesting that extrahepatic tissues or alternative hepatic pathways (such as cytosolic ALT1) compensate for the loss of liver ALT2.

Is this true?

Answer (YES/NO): YES